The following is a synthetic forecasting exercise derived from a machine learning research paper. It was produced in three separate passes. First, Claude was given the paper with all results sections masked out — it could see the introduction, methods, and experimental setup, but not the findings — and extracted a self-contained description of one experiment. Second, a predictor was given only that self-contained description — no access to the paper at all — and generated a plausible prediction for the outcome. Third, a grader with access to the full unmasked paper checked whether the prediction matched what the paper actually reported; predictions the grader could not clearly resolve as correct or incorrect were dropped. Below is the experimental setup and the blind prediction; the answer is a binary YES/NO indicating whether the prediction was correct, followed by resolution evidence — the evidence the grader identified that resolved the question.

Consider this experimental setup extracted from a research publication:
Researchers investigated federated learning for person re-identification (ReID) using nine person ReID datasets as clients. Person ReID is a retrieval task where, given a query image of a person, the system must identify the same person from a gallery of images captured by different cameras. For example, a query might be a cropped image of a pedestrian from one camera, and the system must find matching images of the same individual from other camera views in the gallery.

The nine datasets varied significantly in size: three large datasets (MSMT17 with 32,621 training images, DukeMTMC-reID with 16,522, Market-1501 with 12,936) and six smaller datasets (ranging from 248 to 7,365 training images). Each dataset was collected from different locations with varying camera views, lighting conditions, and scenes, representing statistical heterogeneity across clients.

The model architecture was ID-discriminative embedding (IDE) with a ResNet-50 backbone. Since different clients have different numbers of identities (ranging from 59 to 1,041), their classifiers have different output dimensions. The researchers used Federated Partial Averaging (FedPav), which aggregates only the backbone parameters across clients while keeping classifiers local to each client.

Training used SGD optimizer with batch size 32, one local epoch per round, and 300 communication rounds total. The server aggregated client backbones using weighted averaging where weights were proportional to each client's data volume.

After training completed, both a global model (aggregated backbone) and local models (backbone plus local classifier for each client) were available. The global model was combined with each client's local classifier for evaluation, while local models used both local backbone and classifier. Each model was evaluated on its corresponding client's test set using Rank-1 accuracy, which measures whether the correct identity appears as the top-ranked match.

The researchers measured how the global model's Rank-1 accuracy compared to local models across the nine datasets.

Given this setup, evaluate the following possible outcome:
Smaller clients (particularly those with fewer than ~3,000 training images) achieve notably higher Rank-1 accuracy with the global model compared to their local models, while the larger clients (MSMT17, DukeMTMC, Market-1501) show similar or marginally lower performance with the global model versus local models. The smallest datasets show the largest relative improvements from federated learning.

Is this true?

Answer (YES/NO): NO